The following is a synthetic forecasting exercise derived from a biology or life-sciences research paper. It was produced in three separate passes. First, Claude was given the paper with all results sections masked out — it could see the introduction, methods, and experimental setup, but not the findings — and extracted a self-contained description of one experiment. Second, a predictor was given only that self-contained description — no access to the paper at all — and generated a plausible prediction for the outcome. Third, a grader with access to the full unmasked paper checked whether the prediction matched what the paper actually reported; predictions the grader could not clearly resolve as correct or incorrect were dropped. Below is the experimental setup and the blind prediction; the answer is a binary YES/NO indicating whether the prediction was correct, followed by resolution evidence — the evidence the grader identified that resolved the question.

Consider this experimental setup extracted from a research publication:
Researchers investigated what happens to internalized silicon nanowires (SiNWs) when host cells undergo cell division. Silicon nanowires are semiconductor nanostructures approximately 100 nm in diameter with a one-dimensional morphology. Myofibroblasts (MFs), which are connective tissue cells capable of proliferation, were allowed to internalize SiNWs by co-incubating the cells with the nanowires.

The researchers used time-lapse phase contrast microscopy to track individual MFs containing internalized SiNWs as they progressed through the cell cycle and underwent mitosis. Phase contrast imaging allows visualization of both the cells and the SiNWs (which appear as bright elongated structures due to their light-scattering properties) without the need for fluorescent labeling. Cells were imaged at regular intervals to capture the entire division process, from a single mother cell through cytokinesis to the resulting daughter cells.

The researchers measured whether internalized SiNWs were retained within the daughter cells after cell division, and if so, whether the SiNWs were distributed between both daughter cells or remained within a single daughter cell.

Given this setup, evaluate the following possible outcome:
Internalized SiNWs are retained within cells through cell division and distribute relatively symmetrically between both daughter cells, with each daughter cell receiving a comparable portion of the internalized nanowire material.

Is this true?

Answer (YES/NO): NO